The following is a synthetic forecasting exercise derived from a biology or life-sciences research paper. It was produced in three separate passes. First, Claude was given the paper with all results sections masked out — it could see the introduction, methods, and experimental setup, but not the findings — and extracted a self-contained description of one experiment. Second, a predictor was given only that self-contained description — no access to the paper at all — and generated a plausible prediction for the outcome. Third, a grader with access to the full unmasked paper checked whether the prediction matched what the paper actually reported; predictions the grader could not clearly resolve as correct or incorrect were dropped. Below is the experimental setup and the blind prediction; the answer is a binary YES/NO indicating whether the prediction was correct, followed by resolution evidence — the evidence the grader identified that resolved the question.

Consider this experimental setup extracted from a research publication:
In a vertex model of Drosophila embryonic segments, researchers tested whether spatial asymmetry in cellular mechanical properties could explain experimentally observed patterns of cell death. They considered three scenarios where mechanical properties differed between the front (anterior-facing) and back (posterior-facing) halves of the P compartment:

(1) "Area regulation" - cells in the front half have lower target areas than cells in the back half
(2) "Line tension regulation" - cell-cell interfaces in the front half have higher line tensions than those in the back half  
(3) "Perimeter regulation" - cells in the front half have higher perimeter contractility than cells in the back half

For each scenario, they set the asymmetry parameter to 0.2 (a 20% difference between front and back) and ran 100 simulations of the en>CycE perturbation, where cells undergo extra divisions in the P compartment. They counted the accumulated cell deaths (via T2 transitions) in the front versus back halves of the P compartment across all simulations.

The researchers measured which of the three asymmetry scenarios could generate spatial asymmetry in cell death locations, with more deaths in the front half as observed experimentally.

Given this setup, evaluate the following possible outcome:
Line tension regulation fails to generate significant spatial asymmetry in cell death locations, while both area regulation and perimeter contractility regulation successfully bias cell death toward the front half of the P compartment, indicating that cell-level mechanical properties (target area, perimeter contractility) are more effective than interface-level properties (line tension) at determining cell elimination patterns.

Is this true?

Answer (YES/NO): NO